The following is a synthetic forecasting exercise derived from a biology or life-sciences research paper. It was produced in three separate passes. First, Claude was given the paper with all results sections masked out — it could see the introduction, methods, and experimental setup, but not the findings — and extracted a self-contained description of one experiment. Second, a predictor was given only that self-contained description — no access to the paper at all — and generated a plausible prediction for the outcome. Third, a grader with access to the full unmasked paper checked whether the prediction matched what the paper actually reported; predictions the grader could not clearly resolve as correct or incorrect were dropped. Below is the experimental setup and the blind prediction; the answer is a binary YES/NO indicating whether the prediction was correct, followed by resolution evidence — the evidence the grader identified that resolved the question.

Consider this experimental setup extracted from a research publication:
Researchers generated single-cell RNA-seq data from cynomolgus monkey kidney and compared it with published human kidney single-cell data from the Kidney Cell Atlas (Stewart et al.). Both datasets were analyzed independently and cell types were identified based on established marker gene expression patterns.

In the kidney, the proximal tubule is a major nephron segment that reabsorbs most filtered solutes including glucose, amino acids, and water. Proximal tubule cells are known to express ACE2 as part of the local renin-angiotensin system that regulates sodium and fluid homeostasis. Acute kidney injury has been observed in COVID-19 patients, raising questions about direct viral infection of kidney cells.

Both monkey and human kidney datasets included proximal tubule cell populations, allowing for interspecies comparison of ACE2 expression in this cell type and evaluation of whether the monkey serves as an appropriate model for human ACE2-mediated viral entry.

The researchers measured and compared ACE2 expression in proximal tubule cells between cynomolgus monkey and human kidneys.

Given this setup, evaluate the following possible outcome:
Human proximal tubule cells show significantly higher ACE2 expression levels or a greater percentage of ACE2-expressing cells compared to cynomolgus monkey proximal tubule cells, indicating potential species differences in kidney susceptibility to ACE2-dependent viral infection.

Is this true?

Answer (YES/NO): NO